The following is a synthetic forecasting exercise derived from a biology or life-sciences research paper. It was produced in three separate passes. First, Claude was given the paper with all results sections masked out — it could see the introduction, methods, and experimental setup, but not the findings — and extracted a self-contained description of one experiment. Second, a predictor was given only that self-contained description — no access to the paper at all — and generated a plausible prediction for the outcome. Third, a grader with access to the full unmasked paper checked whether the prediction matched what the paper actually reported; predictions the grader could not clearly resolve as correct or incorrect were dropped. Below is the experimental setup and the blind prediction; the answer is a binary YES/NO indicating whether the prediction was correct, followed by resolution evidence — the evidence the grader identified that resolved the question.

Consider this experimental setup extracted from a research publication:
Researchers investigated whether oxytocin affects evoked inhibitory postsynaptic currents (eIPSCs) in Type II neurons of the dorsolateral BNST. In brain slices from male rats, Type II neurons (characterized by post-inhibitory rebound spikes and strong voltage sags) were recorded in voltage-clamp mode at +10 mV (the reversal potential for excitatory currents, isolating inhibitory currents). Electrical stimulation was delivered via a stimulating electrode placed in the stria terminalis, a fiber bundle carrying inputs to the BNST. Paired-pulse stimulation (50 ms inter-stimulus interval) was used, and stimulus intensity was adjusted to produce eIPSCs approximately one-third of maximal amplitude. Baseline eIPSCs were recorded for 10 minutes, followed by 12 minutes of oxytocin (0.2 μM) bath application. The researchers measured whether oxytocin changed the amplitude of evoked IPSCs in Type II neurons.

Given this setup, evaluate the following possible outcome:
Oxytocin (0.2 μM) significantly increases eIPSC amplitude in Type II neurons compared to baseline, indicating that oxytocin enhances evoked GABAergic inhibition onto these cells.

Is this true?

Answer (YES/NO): NO